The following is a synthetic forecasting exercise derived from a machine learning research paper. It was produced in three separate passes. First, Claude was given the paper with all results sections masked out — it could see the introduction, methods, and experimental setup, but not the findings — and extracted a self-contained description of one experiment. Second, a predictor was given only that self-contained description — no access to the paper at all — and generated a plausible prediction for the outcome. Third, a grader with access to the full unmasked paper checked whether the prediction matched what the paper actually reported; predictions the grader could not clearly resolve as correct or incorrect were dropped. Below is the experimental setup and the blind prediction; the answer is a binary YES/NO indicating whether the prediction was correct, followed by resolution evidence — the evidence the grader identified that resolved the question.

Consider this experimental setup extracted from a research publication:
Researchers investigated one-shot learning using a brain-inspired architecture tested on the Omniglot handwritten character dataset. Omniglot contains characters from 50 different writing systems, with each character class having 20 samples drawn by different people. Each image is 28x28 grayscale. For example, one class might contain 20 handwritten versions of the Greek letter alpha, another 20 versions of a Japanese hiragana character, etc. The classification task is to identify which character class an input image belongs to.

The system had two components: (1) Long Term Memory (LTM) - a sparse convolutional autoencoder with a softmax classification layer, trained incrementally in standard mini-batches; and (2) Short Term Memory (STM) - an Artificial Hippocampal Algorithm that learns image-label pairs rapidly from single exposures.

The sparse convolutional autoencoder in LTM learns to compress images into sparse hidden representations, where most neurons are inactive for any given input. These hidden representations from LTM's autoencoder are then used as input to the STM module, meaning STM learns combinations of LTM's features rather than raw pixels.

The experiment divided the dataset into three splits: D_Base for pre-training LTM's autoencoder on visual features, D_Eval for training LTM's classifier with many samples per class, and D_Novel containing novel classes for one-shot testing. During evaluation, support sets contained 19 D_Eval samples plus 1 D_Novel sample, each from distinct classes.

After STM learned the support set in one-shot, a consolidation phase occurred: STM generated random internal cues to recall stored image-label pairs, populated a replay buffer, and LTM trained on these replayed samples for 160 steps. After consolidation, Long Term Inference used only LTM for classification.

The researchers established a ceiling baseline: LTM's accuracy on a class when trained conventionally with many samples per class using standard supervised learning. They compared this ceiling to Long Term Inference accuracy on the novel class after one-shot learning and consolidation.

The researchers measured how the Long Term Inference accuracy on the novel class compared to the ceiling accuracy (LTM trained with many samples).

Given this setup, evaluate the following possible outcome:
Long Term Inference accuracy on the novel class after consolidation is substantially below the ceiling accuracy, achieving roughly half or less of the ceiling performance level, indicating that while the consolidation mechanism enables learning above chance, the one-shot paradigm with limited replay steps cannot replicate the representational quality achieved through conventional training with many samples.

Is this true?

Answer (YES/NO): YES